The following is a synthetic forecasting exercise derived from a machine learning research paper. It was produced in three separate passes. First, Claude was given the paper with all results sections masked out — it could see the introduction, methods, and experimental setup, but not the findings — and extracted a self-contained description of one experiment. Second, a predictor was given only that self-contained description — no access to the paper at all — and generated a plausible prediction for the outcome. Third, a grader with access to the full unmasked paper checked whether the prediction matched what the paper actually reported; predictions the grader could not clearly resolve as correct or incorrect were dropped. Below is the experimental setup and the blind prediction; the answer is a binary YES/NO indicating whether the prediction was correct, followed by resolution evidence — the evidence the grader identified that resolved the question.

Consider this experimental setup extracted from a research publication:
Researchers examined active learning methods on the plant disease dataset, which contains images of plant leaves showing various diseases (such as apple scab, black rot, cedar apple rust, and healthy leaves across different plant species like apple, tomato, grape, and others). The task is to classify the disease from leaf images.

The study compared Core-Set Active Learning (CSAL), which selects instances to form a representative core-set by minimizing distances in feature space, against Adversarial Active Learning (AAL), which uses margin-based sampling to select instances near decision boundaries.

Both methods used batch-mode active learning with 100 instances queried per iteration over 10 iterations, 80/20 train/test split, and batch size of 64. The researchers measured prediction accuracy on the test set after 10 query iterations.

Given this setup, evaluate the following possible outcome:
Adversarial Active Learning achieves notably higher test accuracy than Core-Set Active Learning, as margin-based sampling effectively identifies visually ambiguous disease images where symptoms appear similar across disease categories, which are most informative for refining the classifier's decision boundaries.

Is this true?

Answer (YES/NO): NO